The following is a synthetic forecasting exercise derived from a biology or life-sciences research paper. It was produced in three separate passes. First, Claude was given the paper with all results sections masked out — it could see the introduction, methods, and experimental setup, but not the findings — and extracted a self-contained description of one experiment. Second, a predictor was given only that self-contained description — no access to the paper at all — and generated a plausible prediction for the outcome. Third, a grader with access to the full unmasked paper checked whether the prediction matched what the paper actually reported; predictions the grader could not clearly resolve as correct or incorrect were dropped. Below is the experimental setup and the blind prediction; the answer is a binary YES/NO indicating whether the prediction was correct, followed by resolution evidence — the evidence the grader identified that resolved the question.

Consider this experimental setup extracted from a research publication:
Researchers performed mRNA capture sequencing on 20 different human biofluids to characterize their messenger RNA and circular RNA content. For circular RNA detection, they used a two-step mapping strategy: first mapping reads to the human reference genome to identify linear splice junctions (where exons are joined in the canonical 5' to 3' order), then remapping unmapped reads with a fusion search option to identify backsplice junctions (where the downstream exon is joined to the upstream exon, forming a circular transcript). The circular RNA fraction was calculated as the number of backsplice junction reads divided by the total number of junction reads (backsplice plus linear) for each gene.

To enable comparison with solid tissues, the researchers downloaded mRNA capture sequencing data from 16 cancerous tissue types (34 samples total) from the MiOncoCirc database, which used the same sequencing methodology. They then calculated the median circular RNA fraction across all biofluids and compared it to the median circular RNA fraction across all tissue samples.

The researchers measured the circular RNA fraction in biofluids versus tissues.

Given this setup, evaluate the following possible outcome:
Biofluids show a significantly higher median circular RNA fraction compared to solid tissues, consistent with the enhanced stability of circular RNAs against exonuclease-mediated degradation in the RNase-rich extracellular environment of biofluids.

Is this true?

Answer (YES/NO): YES